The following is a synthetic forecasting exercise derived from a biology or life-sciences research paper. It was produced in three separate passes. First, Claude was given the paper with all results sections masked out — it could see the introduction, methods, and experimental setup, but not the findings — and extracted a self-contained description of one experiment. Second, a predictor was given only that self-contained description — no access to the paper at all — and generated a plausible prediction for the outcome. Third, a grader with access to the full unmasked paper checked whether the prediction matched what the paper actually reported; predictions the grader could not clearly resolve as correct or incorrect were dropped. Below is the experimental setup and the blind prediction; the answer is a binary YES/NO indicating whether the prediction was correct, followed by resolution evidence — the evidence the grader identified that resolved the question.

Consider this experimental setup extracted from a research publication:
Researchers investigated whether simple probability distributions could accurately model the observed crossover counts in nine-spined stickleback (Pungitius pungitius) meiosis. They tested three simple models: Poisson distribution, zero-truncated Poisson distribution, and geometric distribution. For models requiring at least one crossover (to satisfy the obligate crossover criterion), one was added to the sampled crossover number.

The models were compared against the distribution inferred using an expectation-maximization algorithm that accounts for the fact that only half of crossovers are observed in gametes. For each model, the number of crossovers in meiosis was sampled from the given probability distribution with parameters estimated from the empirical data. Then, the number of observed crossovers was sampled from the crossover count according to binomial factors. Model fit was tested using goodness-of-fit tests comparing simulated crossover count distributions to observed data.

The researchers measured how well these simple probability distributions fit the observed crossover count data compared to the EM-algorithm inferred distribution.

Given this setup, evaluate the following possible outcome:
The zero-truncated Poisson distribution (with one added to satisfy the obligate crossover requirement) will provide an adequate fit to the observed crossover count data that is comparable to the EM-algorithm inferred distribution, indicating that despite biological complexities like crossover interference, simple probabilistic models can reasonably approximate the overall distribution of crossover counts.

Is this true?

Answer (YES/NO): NO